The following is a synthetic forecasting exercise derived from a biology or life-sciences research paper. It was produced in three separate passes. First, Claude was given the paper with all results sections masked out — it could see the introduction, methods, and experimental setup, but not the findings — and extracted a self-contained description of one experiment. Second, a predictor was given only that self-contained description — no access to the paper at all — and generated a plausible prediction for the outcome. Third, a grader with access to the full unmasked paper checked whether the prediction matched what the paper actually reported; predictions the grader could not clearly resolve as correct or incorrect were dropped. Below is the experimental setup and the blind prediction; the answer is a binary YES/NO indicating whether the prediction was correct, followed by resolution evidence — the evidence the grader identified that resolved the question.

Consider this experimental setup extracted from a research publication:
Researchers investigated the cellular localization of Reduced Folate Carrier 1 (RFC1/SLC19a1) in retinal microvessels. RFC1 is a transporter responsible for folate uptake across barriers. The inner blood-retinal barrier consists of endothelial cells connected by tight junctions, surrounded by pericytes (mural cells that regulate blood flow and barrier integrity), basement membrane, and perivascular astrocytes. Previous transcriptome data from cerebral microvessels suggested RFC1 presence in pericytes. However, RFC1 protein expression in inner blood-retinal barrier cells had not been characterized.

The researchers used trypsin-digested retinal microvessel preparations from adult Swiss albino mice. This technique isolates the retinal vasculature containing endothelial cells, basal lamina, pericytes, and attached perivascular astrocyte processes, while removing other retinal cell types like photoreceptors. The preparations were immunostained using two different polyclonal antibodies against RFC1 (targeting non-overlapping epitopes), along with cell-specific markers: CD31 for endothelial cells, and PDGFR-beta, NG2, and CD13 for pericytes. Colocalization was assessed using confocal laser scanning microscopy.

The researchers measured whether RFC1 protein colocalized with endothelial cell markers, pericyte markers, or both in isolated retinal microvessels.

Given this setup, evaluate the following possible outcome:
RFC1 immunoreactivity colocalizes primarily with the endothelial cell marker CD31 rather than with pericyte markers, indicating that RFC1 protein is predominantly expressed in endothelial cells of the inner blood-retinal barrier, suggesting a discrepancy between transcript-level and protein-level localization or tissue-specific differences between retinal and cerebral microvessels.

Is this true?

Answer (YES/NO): NO